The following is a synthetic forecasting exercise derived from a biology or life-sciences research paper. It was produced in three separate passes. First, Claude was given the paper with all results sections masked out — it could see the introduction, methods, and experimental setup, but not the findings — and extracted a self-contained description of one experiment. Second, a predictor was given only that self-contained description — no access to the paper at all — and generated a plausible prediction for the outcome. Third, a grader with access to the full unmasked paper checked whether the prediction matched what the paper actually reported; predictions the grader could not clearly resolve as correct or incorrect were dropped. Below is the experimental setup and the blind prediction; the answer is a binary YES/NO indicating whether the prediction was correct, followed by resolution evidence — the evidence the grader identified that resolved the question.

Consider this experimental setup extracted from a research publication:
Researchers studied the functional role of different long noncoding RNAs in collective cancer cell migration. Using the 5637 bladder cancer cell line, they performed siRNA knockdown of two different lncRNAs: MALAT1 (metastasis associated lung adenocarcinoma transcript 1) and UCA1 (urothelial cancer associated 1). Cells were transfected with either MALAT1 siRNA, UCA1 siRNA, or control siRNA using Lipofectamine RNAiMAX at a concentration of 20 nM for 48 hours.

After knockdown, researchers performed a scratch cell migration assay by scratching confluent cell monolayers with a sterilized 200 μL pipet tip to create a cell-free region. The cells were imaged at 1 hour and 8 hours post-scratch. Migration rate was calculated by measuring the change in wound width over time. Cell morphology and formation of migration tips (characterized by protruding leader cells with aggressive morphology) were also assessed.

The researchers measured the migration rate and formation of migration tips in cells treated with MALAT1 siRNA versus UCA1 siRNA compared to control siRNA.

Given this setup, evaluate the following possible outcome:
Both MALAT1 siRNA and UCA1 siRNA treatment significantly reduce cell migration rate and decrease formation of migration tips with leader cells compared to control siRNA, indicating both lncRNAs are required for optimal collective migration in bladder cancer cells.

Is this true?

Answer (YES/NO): NO